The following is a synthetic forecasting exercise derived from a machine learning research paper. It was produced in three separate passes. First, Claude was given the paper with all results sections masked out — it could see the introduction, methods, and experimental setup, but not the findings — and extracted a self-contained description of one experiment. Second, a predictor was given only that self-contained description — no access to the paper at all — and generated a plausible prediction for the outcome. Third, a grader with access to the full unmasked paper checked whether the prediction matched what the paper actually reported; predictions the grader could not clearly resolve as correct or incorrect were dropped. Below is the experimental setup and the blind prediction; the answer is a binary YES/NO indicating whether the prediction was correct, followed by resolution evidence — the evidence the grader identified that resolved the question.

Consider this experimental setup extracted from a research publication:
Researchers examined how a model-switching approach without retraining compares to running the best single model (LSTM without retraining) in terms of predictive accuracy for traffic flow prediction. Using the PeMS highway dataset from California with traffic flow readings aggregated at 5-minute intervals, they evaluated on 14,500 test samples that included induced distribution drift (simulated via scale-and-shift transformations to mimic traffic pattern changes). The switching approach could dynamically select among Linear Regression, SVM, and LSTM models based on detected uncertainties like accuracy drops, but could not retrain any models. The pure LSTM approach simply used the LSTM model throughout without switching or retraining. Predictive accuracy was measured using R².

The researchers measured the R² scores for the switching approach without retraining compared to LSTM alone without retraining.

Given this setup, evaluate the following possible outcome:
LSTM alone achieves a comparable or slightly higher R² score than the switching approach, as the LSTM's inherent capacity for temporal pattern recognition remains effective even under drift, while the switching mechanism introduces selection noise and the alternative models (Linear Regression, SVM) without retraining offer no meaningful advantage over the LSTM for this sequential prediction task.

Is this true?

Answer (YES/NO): NO